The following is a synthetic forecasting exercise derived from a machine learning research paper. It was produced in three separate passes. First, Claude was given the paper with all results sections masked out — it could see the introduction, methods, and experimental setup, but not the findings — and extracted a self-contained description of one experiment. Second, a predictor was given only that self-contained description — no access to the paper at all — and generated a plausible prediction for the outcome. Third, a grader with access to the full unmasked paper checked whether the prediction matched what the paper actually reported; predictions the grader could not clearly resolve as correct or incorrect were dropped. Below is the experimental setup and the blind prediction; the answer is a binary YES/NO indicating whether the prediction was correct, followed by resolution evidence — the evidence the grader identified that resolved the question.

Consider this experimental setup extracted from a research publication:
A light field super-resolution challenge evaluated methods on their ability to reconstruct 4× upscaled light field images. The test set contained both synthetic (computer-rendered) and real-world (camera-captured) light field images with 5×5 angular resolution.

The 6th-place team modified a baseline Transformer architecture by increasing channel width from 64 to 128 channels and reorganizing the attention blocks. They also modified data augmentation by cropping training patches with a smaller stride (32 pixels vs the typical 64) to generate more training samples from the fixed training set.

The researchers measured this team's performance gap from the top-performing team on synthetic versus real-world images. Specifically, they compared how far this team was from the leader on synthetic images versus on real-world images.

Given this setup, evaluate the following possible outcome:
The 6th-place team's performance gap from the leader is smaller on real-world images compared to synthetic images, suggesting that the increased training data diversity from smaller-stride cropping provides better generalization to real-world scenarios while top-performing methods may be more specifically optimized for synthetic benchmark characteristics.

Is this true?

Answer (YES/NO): NO